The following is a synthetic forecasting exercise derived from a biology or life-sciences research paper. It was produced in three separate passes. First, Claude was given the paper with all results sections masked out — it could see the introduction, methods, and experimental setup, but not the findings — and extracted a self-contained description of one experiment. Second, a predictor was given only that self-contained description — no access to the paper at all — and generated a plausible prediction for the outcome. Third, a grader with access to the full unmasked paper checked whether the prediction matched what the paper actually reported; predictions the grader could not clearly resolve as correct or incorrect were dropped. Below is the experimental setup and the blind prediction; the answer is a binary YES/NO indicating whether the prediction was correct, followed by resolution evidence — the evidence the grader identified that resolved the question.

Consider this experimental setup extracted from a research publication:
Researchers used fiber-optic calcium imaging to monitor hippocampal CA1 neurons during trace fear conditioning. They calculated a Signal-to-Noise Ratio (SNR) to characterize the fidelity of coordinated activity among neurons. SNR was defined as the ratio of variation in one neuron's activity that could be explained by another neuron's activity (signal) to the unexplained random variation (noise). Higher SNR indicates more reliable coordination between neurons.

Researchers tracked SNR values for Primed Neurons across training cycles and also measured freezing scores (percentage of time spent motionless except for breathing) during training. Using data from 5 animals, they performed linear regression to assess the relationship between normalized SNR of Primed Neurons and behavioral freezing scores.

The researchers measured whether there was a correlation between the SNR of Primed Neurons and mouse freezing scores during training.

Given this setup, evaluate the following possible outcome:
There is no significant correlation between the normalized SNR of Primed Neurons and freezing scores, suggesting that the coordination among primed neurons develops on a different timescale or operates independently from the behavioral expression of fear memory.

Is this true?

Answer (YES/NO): NO